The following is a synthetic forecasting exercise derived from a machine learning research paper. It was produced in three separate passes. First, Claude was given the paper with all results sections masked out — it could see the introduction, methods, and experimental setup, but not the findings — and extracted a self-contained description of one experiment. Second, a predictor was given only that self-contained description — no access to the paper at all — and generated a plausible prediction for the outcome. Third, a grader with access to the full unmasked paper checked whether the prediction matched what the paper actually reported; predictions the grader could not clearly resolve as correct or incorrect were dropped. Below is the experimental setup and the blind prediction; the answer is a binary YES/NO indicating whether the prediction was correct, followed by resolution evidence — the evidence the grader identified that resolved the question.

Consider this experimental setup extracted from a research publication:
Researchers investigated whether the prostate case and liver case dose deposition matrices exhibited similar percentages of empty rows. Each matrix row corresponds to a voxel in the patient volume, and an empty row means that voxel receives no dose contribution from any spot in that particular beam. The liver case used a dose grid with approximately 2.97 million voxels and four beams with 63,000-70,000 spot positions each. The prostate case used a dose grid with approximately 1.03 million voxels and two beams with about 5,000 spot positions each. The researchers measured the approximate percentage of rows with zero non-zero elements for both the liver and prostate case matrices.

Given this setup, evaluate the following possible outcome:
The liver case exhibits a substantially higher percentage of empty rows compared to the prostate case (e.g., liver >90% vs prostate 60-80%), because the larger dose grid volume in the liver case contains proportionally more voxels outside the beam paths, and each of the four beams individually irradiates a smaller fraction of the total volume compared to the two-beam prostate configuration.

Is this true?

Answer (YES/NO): NO